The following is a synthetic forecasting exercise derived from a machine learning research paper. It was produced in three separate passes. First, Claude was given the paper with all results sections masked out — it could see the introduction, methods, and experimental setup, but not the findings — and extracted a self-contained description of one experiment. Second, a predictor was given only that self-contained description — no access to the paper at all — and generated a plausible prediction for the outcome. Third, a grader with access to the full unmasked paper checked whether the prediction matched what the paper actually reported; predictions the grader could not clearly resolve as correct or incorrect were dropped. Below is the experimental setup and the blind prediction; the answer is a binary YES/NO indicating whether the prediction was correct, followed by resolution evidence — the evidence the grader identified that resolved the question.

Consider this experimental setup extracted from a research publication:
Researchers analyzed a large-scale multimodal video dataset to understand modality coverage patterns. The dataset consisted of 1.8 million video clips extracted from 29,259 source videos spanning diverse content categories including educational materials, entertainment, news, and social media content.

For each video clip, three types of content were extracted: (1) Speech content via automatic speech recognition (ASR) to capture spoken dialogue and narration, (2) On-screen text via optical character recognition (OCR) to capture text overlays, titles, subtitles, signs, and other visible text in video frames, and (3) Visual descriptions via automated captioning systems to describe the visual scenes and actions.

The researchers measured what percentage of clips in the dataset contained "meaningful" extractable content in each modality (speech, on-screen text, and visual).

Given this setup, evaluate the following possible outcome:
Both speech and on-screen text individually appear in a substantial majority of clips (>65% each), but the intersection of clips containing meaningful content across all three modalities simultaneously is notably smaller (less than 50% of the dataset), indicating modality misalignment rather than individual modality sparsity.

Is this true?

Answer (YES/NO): NO